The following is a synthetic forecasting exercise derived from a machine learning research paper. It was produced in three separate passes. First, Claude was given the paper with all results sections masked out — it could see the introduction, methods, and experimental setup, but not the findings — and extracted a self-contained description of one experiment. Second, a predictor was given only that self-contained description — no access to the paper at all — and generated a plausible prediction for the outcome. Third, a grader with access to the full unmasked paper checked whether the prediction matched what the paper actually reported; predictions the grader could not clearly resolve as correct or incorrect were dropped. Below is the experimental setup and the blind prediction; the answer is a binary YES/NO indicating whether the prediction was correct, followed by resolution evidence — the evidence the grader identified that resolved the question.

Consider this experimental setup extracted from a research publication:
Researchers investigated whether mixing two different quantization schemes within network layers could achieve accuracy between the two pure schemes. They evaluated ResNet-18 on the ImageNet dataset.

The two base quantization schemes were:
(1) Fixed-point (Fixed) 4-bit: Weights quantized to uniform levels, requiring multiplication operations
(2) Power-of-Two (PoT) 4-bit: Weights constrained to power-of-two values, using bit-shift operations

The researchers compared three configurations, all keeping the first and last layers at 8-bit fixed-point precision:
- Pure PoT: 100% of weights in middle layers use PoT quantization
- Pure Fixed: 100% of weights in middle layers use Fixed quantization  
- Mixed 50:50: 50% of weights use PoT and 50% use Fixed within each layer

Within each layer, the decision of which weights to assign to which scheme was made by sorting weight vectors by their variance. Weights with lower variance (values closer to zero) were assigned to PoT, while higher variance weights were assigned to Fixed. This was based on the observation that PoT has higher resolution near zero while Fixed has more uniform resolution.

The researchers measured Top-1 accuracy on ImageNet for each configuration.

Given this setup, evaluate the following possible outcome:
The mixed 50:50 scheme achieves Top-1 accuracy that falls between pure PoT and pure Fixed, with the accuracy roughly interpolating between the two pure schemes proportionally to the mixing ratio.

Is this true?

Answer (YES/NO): YES